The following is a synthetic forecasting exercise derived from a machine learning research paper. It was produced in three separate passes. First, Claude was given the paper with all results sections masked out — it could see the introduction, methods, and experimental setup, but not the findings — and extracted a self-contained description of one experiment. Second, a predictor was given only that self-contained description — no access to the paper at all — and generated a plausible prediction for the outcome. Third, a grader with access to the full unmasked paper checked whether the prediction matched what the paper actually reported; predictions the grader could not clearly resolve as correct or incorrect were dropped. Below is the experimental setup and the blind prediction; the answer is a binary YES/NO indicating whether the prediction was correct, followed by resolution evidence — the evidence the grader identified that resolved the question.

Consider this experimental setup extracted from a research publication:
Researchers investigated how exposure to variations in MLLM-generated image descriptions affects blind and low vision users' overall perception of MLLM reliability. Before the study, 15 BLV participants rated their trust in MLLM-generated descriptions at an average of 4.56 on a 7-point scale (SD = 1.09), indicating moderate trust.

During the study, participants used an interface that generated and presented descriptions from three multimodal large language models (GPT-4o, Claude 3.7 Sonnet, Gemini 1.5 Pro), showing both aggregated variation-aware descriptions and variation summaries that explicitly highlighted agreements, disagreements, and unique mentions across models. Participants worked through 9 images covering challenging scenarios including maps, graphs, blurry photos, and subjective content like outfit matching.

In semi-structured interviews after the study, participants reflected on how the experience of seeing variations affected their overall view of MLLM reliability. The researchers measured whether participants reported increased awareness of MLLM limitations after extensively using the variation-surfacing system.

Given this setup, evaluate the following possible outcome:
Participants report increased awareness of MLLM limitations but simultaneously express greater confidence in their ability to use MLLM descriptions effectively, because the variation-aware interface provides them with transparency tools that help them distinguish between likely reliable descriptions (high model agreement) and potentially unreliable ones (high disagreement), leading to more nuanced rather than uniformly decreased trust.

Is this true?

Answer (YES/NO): NO